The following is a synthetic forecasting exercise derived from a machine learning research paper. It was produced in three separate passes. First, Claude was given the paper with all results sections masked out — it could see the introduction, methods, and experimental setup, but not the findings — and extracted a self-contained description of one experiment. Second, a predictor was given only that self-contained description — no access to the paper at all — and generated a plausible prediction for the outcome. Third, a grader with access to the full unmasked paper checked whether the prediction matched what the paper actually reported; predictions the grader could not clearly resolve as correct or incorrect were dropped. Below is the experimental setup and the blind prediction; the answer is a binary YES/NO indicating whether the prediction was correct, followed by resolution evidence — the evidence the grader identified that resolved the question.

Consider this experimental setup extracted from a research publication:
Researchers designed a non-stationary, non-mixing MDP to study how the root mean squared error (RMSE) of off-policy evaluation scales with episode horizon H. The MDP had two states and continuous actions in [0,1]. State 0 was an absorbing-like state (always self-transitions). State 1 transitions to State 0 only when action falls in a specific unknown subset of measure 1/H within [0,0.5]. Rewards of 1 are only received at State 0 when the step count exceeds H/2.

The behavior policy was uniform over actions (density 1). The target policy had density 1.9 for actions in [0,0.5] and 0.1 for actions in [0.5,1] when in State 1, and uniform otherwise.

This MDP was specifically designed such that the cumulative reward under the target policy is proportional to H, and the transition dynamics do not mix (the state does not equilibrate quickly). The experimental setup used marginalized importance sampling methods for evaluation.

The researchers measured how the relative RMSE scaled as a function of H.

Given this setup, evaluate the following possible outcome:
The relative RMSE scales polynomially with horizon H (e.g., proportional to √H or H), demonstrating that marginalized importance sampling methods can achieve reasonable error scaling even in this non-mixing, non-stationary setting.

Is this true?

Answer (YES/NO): YES